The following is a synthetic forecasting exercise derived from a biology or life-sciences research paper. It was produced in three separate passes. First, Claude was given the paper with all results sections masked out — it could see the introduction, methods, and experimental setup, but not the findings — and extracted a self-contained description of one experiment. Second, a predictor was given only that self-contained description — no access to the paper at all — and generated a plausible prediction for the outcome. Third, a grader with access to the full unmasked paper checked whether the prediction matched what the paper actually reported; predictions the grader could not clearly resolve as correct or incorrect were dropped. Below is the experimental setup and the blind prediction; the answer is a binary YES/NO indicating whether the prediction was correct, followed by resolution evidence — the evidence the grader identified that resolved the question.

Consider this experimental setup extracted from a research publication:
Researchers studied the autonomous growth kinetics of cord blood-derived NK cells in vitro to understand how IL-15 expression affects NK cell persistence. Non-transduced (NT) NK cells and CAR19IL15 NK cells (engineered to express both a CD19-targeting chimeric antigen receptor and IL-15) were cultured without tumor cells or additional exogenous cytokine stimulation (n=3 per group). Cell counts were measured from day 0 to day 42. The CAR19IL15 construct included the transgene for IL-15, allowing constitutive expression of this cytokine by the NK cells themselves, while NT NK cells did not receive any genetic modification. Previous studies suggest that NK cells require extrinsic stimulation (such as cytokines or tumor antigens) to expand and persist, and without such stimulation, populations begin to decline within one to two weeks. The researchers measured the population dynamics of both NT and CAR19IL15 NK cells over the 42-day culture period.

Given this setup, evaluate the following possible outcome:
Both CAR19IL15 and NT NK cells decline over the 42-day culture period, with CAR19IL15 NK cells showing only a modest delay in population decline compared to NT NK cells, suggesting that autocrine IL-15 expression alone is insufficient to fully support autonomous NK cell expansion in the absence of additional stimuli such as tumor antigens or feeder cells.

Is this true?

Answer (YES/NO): NO